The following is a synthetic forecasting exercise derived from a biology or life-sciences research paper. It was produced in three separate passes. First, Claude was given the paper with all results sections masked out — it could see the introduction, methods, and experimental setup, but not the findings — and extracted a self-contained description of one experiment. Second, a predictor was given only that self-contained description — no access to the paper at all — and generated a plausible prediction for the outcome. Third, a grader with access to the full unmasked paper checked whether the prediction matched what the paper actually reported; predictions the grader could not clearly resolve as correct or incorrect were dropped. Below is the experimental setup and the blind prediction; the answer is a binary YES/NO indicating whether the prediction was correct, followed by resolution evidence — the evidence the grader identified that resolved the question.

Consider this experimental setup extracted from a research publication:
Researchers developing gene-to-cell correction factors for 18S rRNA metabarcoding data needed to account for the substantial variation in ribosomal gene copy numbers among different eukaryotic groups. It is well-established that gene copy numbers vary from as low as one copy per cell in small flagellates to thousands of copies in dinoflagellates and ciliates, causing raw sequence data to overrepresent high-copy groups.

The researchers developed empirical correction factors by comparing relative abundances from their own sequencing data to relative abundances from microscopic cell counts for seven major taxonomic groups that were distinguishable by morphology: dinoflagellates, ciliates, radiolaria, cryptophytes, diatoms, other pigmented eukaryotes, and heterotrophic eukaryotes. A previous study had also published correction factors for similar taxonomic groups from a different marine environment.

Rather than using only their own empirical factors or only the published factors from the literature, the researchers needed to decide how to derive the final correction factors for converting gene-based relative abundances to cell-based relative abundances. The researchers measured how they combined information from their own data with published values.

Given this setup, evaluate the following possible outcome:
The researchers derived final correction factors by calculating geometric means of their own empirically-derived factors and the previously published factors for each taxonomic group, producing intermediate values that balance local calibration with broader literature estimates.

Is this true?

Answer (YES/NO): NO